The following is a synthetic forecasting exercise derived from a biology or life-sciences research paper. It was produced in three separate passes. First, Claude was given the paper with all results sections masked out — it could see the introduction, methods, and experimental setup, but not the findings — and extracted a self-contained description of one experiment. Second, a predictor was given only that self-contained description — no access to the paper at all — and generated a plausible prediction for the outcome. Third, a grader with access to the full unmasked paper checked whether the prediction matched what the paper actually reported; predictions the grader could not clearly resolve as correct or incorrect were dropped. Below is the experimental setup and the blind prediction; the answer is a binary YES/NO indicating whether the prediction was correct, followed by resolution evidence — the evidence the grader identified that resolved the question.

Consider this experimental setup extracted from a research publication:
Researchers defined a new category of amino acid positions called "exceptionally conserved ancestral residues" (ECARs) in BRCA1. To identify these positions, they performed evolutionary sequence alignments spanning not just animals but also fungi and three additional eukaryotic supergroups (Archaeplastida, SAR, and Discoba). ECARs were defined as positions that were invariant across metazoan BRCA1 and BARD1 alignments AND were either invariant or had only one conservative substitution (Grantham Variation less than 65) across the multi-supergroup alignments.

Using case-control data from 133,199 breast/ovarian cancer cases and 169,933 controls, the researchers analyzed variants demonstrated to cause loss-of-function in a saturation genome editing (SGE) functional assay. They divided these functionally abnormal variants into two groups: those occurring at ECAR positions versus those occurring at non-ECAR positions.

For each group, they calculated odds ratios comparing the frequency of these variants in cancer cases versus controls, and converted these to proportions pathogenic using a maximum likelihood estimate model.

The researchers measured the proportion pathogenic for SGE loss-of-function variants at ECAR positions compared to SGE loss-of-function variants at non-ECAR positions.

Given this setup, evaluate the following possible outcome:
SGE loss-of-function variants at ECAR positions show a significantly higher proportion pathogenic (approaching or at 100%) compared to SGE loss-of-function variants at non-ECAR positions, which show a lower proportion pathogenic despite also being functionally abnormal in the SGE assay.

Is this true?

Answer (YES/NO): YES